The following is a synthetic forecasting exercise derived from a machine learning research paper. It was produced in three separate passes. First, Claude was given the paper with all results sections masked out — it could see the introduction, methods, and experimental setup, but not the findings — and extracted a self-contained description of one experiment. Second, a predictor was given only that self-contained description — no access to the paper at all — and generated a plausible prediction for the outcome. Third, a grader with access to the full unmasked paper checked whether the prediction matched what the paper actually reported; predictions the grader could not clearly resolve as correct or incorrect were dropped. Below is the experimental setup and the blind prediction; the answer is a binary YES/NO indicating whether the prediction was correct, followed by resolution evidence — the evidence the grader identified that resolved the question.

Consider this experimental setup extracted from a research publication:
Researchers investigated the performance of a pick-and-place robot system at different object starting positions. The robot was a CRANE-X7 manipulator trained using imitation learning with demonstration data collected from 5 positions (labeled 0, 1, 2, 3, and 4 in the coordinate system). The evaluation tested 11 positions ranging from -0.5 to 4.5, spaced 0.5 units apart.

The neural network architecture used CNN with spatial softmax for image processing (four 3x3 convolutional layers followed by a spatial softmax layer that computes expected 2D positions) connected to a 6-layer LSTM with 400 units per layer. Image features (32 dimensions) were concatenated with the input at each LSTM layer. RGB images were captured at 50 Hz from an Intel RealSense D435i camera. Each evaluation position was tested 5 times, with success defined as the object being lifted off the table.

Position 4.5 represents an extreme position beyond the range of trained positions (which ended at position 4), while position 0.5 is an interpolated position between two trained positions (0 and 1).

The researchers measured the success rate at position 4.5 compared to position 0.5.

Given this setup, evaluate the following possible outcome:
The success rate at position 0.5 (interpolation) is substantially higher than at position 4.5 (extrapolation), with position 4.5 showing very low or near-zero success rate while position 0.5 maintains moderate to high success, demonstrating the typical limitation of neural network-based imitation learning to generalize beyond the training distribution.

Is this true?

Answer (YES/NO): NO